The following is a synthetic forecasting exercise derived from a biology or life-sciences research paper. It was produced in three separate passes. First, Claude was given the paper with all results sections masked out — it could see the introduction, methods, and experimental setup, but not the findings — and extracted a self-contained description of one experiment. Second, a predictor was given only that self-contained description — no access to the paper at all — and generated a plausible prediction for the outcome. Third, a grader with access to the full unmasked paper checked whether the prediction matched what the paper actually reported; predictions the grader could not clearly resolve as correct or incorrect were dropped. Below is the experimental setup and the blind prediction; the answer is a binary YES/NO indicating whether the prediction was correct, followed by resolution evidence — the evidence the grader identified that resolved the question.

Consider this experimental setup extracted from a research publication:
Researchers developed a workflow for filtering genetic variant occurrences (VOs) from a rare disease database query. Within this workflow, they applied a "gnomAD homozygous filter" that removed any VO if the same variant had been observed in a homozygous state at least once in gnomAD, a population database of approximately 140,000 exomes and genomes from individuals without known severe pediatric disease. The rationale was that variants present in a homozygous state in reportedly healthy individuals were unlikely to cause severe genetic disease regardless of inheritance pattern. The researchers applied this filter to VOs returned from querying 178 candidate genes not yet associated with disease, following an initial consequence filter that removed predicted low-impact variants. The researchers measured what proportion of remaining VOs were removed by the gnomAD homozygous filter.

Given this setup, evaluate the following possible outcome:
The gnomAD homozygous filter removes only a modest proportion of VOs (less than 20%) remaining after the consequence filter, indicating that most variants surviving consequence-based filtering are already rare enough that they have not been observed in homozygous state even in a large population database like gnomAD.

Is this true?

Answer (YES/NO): NO